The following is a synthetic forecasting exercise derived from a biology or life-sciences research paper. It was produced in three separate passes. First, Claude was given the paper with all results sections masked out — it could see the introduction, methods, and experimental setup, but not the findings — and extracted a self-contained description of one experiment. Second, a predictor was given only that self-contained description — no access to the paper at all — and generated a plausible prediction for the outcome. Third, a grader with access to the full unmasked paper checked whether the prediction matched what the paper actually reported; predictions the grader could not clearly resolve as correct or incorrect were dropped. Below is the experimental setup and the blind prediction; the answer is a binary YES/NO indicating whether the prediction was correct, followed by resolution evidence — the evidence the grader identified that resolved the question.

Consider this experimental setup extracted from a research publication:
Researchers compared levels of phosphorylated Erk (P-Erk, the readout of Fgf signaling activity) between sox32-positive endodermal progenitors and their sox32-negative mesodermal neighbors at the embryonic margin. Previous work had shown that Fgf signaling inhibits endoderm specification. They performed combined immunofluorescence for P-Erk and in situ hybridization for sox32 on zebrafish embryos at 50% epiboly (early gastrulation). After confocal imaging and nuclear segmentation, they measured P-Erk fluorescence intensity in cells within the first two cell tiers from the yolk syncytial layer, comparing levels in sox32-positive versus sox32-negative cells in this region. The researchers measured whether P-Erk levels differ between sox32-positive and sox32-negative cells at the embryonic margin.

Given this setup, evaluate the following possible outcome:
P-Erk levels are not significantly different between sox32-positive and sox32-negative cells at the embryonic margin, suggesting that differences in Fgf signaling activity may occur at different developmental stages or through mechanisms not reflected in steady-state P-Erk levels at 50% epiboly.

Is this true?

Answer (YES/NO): NO